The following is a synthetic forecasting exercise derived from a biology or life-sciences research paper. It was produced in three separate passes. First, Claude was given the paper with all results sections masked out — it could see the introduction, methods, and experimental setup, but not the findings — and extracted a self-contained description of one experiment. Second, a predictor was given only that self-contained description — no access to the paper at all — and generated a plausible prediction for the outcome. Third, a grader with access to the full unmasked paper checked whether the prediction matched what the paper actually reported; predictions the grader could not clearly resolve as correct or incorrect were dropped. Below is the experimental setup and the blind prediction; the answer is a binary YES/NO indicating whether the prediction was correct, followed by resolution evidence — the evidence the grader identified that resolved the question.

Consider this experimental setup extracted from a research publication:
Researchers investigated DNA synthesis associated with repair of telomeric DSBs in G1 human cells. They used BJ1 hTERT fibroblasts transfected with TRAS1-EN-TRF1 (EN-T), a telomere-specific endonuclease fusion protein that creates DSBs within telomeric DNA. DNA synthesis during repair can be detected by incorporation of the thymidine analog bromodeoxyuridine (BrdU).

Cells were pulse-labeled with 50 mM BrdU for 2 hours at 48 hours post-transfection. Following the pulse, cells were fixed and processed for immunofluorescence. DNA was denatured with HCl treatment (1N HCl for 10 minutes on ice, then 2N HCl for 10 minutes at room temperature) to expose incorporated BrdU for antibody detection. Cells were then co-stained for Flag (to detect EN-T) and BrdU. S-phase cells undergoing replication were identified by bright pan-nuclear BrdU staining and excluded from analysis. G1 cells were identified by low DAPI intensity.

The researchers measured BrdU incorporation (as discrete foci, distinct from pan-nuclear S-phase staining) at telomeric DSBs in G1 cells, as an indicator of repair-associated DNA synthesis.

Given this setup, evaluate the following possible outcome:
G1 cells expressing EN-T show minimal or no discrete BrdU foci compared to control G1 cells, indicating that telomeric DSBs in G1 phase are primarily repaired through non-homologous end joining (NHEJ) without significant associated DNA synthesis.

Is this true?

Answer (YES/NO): NO